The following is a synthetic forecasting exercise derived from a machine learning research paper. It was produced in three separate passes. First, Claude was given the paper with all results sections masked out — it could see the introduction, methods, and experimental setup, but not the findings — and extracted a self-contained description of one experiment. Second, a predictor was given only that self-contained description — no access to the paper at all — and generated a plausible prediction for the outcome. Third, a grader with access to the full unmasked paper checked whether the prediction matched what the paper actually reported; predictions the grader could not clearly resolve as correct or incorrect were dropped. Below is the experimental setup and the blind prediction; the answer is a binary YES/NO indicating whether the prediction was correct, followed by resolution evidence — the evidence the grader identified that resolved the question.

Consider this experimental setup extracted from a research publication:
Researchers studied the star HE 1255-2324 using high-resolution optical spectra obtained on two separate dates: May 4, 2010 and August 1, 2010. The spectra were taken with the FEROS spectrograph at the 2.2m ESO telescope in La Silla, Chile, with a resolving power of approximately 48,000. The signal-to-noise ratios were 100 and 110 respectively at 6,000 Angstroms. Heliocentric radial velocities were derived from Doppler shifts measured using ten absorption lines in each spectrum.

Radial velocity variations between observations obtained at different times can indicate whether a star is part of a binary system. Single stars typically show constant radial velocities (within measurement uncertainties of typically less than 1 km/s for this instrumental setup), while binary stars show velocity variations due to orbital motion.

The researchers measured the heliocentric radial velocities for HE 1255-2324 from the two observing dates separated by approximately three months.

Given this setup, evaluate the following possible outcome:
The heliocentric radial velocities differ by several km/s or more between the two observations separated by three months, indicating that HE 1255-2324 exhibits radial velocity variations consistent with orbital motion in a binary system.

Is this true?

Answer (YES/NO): YES